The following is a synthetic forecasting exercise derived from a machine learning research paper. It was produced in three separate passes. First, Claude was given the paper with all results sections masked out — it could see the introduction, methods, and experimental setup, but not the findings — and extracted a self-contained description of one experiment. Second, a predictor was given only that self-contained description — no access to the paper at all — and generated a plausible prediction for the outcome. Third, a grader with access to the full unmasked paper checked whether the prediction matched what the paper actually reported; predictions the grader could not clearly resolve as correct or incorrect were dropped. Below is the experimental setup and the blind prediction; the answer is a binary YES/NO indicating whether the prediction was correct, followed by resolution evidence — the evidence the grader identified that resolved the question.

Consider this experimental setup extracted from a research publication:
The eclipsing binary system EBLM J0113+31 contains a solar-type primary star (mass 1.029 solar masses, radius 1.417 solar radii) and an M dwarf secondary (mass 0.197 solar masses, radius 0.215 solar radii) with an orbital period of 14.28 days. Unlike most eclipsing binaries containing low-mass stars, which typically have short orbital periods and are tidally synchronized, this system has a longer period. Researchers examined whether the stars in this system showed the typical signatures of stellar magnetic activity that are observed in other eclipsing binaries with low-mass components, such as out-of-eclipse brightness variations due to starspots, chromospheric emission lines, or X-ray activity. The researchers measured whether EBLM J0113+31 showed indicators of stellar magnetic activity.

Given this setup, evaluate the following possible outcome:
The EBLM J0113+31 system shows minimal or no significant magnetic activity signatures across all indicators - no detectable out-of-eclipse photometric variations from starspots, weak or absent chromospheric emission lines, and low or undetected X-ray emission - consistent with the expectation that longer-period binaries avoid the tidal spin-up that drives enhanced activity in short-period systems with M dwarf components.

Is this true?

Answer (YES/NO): YES